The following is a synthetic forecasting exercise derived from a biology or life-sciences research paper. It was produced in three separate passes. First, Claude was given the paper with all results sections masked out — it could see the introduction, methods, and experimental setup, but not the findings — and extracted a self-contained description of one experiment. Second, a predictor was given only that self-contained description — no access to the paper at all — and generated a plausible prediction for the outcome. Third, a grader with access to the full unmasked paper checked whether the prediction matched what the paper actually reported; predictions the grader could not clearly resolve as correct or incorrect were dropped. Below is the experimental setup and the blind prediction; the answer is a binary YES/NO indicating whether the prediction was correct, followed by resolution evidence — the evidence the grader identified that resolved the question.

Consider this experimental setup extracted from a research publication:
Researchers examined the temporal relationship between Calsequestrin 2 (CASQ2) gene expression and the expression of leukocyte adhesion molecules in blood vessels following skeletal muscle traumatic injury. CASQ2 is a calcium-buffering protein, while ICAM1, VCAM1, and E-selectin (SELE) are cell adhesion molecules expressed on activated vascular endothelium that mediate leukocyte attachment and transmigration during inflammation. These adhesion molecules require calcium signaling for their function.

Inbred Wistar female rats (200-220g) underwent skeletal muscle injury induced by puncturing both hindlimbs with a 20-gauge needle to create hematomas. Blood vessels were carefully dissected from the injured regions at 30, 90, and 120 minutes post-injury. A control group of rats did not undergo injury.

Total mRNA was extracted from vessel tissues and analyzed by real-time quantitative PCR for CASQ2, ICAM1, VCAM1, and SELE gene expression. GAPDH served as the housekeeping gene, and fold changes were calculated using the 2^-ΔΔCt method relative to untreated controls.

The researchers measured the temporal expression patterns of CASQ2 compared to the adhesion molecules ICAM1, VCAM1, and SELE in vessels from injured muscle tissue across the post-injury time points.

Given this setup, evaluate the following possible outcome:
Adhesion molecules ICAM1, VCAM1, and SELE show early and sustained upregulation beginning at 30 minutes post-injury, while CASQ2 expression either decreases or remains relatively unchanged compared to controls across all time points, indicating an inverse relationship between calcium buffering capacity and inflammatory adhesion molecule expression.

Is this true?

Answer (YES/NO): NO